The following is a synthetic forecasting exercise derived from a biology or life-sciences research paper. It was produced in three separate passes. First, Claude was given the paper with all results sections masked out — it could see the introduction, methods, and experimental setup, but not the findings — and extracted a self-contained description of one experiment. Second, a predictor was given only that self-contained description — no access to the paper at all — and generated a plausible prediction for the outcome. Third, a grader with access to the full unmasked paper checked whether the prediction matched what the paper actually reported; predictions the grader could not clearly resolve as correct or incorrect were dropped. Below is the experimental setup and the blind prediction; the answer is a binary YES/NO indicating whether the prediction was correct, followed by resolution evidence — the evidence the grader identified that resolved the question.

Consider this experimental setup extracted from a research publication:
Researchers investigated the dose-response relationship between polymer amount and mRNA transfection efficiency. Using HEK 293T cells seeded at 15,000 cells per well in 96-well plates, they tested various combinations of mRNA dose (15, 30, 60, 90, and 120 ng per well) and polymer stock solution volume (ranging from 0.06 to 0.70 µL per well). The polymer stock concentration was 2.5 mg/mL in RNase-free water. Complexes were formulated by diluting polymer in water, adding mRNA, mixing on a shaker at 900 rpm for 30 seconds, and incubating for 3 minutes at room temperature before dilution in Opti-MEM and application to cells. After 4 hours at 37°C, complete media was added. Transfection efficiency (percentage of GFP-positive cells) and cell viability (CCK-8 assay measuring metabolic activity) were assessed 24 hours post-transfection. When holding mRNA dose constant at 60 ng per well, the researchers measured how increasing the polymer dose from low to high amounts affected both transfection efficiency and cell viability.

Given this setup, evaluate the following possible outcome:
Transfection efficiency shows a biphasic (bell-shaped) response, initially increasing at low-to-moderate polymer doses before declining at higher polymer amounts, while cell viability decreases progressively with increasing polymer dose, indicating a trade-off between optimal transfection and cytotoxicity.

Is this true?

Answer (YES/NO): NO